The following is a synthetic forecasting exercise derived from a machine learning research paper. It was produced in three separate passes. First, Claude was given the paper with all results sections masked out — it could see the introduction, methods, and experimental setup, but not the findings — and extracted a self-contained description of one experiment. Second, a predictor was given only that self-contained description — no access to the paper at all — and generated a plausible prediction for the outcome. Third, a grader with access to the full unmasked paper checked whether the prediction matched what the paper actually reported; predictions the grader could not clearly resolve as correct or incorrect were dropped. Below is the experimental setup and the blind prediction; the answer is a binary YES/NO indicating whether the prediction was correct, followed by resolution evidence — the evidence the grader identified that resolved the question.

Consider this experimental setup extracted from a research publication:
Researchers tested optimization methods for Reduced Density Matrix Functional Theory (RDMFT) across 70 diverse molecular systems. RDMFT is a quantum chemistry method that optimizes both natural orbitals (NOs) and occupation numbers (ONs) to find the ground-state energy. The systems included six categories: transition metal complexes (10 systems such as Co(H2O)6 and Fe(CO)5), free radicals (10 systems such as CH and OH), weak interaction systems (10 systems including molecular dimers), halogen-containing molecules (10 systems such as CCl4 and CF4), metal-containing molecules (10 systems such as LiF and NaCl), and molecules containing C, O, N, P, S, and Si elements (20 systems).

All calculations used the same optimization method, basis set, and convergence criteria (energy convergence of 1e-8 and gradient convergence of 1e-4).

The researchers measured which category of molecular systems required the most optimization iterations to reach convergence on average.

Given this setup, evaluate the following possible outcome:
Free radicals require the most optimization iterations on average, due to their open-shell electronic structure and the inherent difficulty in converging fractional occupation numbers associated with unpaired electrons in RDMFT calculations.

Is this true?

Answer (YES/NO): YES